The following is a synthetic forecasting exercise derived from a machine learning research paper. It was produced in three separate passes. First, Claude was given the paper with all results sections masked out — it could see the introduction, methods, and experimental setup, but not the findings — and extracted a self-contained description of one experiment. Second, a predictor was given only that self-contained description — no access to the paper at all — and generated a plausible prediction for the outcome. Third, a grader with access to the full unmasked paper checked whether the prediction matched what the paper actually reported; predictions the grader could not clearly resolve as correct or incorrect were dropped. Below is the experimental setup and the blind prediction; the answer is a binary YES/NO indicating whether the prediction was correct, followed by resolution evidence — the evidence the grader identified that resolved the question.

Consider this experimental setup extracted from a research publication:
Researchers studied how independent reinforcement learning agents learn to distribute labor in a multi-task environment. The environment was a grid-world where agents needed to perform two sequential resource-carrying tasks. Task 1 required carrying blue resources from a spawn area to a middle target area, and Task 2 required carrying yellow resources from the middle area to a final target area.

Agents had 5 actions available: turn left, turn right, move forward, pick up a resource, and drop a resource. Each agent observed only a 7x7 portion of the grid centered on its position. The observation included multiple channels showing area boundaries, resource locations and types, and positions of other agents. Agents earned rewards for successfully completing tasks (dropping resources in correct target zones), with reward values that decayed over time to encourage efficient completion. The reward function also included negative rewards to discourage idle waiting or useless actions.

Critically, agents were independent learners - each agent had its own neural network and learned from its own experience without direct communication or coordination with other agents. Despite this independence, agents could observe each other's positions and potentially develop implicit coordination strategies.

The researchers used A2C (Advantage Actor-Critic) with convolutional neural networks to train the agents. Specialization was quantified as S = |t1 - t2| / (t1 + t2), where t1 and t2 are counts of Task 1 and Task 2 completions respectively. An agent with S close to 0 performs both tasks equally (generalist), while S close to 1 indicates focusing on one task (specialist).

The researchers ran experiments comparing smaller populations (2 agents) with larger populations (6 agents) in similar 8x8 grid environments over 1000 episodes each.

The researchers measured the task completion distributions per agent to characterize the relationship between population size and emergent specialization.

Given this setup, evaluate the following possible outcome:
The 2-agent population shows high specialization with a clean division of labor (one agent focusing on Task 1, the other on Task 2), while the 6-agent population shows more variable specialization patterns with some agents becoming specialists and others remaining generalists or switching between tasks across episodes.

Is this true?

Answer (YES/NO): NO